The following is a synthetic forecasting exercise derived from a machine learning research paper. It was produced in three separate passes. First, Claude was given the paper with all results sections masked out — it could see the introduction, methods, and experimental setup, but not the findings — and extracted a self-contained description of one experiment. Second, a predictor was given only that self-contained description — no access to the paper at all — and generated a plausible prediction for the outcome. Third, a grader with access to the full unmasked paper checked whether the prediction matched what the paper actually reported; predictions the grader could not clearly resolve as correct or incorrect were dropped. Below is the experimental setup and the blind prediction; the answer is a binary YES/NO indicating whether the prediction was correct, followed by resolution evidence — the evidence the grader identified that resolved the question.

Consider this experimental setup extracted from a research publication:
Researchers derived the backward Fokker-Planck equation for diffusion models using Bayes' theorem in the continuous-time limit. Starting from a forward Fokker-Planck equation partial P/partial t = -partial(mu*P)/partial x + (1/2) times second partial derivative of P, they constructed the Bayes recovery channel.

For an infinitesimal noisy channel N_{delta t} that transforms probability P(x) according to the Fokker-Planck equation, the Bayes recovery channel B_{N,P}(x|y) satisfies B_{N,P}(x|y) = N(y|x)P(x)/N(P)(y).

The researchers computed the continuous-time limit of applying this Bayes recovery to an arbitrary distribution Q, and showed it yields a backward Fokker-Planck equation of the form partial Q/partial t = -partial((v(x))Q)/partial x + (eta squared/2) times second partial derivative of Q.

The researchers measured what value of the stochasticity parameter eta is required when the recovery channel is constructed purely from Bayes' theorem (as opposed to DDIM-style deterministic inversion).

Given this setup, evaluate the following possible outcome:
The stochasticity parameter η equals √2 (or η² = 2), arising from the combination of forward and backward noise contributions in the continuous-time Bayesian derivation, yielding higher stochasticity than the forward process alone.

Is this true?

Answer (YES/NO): NO